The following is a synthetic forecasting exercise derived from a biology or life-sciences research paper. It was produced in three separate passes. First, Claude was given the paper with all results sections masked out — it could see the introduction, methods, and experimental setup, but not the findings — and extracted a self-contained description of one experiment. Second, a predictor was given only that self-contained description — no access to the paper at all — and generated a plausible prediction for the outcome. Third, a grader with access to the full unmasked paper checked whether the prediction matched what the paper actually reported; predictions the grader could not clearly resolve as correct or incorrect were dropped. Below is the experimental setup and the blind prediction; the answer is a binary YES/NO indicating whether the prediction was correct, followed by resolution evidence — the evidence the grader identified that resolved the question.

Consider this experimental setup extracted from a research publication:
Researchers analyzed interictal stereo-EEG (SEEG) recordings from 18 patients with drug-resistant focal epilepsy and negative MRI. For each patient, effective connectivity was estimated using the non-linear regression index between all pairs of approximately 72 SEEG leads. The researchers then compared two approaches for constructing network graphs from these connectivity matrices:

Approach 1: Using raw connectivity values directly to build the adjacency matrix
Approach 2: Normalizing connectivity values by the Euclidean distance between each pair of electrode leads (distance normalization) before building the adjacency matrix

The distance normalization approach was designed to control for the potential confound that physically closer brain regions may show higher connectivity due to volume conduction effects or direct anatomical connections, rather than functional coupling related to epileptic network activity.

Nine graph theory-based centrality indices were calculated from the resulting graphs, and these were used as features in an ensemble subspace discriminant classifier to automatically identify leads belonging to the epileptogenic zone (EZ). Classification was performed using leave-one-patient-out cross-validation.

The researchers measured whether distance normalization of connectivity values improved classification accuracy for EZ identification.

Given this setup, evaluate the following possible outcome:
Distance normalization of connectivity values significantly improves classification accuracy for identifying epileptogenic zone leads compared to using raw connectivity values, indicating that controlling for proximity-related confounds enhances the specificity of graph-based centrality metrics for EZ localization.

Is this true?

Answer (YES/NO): NO